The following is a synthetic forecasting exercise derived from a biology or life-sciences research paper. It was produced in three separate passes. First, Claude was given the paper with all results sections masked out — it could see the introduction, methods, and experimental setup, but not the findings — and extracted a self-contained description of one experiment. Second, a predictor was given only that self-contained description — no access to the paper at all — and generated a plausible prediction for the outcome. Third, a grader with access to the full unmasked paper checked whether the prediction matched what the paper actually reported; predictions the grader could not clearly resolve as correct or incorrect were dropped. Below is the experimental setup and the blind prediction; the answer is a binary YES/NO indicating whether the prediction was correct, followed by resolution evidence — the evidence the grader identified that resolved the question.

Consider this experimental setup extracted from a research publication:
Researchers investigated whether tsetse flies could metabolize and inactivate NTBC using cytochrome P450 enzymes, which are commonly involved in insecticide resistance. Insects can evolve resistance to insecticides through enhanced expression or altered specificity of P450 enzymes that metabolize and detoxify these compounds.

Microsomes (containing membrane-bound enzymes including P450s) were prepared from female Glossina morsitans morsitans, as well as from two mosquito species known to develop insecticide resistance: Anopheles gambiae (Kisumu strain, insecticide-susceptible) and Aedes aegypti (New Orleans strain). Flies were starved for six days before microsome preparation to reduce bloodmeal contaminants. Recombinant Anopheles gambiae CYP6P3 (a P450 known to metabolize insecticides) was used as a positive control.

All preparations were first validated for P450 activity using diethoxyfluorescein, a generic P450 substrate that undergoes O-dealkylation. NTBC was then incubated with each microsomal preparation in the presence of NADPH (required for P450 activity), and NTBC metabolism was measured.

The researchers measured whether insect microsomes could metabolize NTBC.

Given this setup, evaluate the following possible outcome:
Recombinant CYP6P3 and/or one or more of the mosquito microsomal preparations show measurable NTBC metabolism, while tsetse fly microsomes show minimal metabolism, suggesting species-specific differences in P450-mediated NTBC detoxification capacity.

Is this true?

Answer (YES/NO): NO